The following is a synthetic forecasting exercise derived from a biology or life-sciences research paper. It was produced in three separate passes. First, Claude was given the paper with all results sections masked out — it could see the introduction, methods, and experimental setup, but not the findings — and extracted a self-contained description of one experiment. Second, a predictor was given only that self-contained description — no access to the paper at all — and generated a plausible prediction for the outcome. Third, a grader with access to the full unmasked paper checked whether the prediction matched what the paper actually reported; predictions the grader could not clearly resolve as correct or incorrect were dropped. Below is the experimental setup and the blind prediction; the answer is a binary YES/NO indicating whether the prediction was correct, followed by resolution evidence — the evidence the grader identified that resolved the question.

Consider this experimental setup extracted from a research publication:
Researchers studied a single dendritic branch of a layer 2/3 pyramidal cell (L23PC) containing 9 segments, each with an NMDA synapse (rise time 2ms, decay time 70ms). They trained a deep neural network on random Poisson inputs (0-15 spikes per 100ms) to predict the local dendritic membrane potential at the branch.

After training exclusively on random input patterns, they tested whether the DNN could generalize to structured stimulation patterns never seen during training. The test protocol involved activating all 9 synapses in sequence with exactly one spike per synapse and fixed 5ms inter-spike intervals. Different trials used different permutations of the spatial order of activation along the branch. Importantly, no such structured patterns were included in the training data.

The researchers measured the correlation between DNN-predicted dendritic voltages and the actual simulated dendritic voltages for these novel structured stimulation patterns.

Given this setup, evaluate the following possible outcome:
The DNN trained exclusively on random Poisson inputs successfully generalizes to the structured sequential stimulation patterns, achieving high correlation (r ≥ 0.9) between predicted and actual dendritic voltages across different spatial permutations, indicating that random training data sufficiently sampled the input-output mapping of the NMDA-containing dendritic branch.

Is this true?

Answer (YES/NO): YES